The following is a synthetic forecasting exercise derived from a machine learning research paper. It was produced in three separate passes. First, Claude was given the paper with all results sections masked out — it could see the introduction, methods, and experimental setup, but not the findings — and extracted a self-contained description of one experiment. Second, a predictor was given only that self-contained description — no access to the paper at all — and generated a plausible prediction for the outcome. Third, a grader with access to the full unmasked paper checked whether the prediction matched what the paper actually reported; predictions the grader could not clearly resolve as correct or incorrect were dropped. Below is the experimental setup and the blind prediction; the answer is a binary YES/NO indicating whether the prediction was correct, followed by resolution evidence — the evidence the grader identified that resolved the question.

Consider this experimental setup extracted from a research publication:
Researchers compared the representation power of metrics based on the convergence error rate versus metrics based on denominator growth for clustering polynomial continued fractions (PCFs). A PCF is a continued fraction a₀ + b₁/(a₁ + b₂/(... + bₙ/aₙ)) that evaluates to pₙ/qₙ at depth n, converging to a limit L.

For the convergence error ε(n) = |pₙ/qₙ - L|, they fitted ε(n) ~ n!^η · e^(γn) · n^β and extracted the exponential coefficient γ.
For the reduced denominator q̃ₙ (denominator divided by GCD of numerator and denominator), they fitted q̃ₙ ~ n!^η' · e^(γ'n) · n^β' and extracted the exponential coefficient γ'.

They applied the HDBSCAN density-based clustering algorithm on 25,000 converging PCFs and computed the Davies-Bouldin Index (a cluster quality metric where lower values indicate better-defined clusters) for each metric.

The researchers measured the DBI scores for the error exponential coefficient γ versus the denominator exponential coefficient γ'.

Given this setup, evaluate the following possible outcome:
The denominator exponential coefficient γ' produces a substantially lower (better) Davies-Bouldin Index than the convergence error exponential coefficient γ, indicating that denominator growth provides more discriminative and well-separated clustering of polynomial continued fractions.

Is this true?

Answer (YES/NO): YES